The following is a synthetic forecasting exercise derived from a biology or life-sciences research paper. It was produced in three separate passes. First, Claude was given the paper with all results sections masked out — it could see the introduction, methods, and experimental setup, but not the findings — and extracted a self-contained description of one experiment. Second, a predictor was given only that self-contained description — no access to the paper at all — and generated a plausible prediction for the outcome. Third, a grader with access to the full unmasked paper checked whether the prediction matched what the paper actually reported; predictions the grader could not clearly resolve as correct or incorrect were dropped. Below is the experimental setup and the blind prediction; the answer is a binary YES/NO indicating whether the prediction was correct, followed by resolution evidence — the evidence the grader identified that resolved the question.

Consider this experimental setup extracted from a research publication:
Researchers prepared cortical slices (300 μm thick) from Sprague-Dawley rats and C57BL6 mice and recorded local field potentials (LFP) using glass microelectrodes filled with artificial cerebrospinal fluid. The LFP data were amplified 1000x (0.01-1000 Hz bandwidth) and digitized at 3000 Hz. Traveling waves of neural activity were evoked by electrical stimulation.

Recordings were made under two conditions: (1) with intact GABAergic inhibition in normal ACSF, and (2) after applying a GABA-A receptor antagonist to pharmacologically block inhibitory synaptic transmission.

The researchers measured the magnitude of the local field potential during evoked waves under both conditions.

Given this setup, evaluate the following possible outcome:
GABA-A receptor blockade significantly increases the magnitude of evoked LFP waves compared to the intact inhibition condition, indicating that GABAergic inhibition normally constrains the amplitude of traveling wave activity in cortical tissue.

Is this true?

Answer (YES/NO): YES